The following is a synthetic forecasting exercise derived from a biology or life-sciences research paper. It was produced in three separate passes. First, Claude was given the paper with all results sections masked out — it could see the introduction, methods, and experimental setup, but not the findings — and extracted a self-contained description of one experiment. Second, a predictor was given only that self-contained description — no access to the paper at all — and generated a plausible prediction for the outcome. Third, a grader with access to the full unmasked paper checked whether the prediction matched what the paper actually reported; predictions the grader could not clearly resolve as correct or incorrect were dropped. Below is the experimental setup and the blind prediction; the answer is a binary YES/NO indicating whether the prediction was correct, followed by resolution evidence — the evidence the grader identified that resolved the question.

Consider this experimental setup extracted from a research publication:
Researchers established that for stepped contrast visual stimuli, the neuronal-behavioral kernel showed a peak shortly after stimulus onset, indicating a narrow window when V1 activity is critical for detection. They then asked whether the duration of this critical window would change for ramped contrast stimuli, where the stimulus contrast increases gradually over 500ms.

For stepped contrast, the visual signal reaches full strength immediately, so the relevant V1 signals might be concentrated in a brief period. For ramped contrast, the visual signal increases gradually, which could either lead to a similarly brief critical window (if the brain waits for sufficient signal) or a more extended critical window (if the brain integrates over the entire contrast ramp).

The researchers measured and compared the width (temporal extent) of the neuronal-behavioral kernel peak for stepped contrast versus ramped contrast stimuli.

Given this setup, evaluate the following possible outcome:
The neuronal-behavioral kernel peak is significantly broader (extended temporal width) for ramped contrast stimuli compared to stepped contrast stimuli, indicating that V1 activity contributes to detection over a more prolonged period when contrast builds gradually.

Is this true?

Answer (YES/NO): NO